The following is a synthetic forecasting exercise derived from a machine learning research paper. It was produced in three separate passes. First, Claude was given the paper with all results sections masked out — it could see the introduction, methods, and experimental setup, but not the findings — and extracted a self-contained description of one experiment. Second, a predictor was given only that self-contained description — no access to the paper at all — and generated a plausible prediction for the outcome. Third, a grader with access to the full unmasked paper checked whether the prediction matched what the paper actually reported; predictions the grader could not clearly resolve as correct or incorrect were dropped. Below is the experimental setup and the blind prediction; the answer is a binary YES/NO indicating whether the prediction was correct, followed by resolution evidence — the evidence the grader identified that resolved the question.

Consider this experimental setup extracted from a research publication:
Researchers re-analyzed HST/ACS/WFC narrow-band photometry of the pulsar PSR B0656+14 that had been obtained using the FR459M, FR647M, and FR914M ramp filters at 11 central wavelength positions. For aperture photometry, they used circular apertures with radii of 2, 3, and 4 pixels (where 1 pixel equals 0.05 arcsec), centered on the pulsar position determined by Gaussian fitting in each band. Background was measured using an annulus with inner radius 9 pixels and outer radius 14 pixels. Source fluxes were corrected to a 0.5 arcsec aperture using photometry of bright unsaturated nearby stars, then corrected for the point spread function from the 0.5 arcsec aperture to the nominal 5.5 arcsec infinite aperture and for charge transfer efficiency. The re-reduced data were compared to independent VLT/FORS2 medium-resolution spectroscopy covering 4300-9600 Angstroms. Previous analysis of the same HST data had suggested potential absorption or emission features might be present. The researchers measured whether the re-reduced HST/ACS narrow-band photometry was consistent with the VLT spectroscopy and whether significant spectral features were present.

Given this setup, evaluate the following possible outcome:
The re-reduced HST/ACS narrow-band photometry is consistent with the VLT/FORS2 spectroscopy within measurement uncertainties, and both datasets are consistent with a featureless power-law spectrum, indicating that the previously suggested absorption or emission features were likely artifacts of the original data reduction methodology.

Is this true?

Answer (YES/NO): YES